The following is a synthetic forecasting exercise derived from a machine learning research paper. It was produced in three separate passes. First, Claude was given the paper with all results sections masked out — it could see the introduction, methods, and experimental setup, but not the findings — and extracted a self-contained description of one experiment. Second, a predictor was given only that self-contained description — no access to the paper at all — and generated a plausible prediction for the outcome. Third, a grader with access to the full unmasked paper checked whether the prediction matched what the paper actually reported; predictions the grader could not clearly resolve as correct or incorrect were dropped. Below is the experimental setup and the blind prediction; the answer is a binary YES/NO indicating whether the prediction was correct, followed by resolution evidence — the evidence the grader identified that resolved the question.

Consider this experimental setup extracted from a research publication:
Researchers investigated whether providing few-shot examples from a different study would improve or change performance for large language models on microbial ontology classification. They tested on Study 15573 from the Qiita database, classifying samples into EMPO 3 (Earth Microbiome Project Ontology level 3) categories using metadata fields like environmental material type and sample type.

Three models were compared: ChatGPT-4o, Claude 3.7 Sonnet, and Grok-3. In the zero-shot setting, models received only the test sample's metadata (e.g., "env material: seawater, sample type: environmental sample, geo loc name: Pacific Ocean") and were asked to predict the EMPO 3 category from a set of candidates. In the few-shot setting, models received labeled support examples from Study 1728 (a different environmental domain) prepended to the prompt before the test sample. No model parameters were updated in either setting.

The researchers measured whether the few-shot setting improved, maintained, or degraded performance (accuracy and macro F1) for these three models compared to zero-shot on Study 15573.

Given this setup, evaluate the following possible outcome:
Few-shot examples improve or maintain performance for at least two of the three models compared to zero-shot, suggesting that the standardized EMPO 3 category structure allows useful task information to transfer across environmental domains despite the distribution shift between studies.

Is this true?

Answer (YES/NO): YES